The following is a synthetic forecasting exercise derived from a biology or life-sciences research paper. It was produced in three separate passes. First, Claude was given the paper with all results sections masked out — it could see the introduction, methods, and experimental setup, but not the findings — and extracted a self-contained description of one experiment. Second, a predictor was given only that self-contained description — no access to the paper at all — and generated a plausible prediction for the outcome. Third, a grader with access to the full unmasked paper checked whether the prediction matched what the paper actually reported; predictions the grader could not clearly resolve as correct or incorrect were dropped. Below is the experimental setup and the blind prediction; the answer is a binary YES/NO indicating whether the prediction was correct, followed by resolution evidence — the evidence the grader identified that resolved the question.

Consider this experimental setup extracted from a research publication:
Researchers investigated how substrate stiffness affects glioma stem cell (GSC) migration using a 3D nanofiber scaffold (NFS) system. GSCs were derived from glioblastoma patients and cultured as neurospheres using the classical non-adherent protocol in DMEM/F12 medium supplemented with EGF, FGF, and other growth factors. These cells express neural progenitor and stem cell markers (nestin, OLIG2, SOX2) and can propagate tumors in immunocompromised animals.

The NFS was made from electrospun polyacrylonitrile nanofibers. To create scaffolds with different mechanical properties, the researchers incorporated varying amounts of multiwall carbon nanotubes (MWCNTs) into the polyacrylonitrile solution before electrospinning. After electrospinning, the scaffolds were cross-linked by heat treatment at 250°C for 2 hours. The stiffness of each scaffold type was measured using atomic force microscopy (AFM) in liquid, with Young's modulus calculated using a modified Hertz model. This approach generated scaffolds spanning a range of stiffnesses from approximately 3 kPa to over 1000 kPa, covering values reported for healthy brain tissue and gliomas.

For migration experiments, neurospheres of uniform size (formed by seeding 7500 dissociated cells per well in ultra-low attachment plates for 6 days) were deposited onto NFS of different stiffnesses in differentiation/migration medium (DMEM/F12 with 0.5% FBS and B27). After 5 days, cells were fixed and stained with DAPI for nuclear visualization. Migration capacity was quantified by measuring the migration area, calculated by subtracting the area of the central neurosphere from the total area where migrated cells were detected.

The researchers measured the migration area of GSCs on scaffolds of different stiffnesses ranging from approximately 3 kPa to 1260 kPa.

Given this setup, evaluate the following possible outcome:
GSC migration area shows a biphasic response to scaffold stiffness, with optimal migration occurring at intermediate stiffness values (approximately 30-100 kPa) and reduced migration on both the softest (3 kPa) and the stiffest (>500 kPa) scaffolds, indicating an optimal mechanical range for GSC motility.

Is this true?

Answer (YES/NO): NO